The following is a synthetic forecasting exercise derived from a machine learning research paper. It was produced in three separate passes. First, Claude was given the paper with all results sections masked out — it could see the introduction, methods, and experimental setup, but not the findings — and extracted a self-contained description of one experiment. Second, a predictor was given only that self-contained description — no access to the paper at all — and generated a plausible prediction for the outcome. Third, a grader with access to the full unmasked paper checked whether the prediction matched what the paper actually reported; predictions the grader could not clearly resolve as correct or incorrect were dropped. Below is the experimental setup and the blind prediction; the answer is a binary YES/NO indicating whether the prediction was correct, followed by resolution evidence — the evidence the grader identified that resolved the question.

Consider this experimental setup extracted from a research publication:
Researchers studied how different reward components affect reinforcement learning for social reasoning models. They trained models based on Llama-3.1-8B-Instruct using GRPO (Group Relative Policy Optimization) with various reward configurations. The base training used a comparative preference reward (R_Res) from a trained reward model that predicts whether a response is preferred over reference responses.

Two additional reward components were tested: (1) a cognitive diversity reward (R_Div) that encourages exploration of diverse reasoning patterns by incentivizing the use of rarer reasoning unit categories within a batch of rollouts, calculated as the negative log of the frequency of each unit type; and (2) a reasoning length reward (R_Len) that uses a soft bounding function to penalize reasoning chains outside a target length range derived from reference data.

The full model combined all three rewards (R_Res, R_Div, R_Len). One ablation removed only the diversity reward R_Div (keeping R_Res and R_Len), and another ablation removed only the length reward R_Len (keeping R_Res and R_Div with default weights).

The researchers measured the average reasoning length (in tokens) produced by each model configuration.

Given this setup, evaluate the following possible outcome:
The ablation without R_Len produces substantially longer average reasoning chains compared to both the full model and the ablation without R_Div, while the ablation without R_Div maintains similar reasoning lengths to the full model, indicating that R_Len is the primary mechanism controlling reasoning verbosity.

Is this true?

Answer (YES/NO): NO